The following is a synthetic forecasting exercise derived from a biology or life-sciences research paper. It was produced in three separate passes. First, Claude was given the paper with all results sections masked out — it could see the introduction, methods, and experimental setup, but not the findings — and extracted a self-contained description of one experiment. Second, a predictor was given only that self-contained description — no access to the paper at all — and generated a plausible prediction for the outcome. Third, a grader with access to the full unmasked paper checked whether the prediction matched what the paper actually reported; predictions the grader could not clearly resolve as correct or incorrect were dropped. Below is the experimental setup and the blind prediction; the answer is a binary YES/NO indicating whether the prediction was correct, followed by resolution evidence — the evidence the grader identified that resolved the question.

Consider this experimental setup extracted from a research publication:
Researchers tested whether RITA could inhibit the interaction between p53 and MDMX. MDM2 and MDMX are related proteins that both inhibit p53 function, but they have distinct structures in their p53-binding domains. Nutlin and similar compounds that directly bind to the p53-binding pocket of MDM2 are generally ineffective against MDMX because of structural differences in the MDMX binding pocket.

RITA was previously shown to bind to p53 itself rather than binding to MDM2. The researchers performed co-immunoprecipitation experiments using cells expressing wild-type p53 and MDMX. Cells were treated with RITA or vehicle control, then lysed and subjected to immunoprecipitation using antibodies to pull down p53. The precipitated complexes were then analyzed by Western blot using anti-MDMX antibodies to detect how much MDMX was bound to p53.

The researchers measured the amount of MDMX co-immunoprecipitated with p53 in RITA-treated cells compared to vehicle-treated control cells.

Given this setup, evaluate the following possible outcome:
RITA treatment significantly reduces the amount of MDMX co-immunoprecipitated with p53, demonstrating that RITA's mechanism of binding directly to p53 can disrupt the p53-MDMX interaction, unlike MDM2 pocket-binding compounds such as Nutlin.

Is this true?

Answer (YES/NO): YES